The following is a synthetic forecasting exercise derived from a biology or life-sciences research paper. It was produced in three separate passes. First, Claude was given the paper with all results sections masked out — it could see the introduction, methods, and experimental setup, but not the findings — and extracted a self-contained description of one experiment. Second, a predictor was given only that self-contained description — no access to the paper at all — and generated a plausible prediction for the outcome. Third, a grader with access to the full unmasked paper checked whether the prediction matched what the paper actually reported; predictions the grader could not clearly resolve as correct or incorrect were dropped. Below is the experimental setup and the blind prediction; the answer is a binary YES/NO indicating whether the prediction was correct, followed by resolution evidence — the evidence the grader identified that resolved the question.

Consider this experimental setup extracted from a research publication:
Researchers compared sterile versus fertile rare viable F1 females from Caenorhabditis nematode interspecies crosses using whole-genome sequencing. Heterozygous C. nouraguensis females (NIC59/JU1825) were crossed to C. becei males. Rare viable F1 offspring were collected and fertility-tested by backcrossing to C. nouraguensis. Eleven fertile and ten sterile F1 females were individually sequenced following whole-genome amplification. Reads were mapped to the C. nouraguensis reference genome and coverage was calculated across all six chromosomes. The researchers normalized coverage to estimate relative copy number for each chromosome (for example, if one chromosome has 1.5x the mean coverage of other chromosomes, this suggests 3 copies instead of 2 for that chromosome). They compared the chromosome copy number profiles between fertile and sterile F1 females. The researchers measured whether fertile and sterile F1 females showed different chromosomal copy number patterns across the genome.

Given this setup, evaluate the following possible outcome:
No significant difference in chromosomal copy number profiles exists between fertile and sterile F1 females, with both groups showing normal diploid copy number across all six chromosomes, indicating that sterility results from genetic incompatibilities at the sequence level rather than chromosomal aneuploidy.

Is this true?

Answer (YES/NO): NO